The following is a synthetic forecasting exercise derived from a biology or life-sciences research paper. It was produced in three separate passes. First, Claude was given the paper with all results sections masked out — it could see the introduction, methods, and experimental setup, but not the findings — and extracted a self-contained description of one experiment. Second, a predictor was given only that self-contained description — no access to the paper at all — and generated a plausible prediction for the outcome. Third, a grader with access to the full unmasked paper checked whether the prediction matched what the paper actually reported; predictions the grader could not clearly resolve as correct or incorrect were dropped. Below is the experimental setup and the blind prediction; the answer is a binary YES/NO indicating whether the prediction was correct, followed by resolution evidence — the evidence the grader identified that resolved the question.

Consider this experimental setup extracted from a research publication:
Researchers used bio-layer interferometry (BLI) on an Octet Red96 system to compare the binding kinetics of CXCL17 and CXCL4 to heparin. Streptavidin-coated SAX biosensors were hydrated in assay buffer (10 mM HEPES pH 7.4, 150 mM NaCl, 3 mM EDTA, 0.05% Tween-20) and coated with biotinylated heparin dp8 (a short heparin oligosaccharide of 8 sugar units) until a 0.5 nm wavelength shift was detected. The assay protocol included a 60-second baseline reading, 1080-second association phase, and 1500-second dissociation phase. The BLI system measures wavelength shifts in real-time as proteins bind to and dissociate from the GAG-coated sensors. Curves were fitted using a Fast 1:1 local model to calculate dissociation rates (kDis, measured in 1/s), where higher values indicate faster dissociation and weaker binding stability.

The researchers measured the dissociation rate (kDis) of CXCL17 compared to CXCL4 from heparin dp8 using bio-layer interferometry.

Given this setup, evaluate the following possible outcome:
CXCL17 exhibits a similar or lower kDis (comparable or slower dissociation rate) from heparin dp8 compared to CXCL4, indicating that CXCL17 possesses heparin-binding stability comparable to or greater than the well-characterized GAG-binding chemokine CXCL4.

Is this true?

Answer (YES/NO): YES